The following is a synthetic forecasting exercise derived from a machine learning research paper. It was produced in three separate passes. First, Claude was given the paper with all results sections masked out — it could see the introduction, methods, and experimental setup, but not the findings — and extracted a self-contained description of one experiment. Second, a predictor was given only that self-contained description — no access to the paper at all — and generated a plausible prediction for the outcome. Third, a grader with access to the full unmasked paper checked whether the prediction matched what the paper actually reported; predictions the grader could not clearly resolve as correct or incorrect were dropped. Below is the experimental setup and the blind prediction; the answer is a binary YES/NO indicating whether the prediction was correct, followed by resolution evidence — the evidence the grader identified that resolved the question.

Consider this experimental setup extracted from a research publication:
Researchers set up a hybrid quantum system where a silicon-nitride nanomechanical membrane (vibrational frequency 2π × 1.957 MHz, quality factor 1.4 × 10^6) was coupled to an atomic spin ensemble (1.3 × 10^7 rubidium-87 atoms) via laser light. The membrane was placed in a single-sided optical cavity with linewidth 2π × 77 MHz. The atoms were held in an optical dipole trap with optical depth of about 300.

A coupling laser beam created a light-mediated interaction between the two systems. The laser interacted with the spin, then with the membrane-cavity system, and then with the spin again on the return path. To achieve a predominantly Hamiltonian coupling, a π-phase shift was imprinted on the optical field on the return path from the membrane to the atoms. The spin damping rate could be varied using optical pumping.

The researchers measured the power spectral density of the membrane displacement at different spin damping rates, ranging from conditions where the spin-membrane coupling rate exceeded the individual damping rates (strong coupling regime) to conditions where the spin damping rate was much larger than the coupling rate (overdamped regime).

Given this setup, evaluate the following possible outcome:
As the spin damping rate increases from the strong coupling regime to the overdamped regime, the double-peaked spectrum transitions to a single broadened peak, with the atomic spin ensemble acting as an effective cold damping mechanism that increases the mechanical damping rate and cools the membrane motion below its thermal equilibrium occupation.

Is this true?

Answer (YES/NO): YES